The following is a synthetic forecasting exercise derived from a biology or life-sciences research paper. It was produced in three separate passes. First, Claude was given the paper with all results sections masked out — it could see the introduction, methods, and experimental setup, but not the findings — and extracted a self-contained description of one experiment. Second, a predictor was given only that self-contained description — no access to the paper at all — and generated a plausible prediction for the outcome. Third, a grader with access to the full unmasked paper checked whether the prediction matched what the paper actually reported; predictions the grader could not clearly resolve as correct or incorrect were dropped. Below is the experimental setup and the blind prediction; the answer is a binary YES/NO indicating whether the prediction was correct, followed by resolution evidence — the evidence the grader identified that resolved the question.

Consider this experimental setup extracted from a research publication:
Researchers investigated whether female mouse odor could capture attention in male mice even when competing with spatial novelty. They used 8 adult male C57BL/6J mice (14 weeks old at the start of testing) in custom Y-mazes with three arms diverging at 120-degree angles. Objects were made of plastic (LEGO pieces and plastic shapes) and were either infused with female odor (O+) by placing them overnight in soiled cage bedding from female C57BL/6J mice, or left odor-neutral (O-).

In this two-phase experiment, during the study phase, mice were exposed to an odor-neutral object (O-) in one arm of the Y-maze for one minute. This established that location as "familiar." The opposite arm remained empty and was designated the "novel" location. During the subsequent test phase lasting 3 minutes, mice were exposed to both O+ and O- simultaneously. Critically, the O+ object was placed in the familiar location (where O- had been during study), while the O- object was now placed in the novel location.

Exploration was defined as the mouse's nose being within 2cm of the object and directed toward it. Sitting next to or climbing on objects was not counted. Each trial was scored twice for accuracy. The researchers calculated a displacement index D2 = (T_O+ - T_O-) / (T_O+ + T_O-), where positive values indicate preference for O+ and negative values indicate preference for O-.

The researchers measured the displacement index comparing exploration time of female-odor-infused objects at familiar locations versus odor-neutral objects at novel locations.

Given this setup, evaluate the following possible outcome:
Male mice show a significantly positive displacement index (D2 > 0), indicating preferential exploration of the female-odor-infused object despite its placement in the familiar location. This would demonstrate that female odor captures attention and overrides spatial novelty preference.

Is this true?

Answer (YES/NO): YES